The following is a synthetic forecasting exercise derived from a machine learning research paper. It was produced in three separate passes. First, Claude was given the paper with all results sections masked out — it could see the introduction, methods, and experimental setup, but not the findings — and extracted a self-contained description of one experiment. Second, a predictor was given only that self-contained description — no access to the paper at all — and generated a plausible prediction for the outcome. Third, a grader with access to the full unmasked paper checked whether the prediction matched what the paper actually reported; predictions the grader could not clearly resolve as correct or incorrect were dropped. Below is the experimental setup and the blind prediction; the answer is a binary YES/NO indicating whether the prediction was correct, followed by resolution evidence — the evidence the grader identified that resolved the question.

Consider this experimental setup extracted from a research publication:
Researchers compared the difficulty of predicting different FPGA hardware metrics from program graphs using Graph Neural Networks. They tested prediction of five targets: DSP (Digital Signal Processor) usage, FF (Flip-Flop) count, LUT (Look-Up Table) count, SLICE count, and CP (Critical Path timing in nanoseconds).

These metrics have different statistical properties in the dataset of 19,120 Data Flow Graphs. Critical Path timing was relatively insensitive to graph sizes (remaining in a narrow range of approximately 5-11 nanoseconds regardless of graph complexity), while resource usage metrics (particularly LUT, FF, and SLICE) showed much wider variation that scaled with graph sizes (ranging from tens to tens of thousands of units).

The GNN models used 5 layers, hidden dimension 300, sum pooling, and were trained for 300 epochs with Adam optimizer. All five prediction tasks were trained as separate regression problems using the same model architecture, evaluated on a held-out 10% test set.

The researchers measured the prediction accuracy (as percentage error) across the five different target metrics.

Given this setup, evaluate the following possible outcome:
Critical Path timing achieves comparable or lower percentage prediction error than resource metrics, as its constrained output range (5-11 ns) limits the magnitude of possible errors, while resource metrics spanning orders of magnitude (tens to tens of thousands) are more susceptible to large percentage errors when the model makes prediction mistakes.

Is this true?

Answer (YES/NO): YES